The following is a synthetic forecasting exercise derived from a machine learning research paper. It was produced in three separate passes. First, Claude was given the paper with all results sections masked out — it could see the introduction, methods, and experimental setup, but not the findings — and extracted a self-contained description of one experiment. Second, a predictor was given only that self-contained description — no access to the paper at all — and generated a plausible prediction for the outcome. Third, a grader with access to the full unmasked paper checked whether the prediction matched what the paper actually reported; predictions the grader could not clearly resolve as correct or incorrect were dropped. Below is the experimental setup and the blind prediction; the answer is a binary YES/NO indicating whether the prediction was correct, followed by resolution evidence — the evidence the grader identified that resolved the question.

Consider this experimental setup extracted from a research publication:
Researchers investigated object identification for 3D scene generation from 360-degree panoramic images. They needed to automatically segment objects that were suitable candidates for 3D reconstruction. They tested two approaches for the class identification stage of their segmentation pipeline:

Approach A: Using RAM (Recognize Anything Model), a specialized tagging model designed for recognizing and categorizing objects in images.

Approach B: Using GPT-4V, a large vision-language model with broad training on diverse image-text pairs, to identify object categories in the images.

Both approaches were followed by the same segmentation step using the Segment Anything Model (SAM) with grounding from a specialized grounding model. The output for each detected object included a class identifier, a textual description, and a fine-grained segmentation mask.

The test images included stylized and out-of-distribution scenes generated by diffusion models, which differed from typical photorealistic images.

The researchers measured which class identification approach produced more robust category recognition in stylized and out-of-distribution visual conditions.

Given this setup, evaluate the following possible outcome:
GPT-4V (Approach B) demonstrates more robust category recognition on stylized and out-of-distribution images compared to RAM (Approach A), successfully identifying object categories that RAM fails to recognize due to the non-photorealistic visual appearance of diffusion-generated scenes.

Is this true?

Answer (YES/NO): YES